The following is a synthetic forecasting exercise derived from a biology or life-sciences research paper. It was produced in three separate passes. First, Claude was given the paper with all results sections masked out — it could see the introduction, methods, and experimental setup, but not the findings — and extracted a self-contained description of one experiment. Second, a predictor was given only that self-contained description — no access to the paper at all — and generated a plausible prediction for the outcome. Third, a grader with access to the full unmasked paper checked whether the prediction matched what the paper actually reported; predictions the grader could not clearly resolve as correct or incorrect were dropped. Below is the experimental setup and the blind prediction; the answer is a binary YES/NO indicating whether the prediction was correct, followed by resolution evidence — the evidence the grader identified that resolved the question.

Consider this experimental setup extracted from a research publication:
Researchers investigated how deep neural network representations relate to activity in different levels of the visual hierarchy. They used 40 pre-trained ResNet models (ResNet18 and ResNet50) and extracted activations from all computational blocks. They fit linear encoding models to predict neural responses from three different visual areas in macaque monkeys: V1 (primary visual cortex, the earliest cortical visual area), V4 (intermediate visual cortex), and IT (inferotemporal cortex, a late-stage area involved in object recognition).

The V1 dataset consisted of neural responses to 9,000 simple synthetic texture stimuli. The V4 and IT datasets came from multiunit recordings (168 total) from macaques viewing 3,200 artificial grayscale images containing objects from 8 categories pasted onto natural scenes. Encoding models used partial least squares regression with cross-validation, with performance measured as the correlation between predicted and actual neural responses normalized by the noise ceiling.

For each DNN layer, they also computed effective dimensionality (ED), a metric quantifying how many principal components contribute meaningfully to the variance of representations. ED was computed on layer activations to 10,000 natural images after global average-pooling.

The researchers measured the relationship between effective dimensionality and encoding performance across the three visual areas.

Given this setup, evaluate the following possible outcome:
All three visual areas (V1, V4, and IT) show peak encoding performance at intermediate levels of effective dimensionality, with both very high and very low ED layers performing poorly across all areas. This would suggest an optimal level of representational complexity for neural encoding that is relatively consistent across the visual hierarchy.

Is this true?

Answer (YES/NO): NO